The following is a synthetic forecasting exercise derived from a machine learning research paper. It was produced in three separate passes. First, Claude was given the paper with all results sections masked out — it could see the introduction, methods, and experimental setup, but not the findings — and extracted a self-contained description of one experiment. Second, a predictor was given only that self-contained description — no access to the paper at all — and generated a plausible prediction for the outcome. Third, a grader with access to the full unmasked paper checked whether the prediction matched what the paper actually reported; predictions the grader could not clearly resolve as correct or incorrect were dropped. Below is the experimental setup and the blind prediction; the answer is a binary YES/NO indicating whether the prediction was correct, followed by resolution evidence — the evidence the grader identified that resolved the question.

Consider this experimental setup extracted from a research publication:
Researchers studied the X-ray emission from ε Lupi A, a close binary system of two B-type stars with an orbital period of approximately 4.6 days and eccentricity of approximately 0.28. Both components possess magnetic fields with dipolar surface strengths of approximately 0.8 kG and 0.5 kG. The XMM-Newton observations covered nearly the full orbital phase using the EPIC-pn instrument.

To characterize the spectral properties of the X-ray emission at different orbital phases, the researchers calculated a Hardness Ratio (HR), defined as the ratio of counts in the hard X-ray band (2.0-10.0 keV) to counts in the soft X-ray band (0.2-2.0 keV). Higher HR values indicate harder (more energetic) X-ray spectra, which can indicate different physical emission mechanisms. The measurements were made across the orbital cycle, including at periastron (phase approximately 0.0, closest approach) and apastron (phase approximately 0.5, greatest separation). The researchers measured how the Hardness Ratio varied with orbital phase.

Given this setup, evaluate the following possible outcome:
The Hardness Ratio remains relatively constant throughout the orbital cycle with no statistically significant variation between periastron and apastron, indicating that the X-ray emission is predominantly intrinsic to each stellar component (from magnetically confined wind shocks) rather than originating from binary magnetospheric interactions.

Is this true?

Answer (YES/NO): NO